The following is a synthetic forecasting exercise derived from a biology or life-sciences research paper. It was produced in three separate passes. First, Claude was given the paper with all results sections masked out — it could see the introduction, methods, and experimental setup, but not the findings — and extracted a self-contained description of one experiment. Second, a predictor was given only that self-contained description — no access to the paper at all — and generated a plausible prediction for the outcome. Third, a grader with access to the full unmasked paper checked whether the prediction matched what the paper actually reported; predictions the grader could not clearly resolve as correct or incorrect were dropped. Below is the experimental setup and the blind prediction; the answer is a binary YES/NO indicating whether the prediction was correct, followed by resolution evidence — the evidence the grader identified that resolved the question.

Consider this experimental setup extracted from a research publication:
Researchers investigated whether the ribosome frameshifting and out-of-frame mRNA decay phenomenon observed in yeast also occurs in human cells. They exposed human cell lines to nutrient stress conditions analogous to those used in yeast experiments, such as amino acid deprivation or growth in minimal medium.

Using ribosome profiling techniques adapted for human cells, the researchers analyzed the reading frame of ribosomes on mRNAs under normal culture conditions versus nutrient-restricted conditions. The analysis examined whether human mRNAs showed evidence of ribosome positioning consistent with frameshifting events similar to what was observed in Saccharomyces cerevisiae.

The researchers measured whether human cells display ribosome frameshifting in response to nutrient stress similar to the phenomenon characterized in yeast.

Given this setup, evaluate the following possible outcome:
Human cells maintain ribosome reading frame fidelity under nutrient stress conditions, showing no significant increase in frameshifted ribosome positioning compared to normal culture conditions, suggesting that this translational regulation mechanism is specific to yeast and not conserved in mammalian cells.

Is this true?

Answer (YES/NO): NO